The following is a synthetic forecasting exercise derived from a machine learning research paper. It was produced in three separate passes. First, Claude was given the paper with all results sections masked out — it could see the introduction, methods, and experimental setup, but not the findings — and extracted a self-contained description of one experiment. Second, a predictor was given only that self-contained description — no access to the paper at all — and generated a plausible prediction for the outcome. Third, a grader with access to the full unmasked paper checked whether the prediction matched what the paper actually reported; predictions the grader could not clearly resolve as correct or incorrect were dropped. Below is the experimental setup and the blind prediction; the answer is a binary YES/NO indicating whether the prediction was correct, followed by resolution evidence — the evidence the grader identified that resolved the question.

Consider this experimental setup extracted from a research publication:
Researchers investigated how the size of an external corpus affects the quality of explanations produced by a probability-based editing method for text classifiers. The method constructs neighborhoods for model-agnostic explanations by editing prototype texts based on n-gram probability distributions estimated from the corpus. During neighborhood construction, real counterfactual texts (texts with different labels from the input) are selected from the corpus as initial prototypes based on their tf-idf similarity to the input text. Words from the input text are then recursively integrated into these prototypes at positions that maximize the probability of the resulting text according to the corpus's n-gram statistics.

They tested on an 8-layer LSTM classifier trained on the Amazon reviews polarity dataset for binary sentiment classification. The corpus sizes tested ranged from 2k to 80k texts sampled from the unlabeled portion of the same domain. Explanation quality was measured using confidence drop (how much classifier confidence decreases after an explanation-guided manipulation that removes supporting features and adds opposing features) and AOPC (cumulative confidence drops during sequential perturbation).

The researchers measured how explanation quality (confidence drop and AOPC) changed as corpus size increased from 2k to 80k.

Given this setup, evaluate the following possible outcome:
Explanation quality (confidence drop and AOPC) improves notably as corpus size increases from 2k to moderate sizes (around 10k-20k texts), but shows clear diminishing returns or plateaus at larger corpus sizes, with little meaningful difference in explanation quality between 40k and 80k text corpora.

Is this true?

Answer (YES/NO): YES